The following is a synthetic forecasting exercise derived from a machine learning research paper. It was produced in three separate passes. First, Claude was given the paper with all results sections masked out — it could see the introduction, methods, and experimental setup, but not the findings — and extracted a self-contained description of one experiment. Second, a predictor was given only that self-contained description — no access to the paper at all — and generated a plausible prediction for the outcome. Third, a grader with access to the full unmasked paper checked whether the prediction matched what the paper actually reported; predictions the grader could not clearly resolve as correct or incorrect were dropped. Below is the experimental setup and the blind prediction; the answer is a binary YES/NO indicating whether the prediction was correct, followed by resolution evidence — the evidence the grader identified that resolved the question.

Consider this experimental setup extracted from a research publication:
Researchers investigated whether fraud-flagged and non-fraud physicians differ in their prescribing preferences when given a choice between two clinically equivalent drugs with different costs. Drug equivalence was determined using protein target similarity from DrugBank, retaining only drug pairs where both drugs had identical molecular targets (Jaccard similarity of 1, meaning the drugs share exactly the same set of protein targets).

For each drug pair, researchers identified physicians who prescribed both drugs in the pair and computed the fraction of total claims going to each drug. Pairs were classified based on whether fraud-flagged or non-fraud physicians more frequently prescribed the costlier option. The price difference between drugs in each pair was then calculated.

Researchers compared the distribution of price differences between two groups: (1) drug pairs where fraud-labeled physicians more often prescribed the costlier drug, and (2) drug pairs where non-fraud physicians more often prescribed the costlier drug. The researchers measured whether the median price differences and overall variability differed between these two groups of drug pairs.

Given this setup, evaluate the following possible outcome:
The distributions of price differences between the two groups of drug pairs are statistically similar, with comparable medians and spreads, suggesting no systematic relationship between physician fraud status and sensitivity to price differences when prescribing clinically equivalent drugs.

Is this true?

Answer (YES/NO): NO